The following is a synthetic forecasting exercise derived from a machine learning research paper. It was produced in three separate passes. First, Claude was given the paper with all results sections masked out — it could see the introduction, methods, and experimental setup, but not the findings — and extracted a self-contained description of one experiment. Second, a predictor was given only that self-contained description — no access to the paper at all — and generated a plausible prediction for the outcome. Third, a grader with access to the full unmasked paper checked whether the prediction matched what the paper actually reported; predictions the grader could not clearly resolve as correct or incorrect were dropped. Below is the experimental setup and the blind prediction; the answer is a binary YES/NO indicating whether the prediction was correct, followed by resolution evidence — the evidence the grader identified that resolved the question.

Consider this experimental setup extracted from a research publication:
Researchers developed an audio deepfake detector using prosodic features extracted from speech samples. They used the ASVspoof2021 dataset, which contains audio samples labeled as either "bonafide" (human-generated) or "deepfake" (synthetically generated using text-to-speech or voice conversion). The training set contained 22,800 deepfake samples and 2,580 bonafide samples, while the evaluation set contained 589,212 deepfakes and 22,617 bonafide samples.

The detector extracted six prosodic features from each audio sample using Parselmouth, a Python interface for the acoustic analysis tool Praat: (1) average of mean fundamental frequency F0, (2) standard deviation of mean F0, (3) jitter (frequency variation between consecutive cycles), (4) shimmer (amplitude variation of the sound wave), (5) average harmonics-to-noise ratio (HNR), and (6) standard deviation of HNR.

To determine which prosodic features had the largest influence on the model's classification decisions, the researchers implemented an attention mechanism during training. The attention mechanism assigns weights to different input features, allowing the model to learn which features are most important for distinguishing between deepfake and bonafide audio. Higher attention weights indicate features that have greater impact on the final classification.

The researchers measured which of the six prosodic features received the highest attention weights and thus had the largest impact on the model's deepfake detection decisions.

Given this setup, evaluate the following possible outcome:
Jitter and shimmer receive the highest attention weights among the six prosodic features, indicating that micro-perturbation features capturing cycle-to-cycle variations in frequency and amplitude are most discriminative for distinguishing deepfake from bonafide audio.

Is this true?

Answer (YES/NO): NO